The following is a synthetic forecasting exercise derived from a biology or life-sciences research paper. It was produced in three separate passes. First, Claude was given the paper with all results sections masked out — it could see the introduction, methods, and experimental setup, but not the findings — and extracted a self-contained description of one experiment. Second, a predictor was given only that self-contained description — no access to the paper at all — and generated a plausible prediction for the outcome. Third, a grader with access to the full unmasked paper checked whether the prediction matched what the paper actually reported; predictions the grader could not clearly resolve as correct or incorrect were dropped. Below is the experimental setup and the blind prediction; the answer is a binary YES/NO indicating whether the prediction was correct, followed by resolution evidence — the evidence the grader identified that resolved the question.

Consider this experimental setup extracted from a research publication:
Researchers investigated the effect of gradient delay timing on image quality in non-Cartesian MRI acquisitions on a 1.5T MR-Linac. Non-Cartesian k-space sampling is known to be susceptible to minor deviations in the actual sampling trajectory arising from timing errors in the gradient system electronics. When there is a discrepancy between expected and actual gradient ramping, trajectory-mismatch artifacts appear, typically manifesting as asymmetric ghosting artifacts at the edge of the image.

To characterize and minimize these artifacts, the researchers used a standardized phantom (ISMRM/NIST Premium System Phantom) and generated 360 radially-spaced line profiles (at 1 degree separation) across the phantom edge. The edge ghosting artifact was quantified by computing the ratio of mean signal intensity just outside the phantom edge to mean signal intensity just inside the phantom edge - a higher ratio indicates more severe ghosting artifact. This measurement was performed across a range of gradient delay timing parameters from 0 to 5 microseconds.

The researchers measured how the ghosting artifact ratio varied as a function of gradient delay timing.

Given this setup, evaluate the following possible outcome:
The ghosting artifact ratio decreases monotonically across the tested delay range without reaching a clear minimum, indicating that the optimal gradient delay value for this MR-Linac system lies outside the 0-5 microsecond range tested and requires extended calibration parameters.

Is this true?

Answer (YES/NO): NO